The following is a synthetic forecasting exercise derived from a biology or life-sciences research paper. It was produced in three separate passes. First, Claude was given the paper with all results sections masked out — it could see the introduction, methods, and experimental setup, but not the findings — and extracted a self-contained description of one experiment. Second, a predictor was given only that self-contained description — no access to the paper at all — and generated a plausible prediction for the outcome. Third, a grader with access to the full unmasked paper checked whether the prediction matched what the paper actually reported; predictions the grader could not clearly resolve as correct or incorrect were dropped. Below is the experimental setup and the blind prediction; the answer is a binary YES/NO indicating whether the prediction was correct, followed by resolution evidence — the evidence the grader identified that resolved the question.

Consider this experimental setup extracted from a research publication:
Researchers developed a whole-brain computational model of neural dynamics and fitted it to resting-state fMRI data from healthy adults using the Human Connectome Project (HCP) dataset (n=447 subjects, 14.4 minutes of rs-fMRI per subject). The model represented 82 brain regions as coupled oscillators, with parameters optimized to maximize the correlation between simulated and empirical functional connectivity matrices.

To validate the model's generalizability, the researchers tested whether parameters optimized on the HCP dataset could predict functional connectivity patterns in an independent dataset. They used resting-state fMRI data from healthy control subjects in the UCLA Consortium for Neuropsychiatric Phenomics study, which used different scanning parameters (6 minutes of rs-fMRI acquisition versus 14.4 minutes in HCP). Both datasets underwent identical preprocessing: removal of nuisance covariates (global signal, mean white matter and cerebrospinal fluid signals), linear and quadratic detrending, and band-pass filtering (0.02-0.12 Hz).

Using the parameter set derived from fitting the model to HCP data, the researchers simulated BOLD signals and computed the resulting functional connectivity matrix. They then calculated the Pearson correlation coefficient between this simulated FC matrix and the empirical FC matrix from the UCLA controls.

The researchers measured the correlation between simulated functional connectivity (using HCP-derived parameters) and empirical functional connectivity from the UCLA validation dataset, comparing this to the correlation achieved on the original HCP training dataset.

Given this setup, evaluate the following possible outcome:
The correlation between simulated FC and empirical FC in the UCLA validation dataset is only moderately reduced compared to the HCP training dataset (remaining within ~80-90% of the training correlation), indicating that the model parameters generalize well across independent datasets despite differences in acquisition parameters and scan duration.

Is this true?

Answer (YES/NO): NO